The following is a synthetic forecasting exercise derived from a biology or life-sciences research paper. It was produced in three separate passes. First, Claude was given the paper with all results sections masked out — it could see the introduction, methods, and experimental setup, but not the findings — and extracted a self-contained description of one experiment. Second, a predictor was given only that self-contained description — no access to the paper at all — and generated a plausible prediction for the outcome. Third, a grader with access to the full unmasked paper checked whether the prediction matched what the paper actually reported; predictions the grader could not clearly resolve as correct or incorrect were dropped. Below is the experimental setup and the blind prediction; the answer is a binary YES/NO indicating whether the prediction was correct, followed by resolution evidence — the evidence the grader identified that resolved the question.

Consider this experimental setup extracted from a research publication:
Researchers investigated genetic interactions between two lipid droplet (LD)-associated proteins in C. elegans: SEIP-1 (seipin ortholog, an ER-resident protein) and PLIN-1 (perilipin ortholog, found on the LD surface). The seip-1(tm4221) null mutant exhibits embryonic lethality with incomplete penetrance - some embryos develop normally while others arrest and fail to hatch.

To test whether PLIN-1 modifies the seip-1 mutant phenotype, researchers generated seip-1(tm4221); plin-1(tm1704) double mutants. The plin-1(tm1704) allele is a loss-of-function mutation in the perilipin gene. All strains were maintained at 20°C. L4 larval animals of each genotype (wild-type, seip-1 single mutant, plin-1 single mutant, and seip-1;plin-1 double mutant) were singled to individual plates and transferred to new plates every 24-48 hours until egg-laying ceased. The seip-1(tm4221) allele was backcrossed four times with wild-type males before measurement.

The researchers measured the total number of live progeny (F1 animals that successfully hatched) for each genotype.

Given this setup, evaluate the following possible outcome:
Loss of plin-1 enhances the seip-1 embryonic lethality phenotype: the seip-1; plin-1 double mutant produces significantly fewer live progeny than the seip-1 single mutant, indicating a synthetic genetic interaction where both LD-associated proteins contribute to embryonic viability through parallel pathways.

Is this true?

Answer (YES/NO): NO